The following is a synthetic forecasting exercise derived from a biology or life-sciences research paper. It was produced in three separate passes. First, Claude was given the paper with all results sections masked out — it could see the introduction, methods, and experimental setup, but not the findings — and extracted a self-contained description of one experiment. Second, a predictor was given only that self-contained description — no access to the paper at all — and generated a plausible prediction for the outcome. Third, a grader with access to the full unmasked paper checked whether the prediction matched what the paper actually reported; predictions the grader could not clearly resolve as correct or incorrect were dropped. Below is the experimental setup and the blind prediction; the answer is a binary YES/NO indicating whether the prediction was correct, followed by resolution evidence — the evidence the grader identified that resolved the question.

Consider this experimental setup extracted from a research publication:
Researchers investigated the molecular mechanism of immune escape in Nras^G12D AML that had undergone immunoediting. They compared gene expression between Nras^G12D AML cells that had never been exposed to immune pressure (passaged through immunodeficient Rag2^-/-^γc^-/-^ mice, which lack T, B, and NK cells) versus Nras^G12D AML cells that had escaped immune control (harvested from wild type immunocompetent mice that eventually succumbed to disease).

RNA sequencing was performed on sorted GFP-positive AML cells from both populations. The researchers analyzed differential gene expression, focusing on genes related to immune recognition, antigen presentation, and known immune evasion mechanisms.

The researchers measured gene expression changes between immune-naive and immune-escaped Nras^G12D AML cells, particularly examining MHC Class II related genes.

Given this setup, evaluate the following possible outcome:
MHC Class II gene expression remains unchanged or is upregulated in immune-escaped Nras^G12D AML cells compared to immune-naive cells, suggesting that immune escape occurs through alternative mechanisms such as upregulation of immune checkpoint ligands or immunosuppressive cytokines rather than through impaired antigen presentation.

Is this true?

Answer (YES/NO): YES